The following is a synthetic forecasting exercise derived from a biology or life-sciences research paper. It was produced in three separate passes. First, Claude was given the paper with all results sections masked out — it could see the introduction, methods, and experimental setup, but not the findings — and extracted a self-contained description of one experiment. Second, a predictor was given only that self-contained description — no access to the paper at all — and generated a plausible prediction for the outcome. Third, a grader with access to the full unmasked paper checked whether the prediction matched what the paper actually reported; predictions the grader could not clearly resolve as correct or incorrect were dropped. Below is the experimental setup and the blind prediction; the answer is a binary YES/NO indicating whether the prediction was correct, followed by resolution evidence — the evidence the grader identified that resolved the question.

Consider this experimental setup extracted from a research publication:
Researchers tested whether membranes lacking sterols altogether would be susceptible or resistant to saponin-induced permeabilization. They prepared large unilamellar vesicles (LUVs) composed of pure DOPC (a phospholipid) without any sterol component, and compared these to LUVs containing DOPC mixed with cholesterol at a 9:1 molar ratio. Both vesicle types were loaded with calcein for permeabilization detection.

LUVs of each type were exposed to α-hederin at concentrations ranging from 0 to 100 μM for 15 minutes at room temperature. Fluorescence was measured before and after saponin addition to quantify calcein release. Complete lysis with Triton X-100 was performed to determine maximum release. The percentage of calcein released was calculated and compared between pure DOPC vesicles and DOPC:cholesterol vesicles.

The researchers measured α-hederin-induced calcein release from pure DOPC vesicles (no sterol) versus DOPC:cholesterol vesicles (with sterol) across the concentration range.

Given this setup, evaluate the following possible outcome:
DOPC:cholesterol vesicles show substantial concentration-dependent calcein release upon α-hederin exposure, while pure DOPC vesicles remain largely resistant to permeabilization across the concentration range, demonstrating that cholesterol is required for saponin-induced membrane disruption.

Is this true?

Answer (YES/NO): YES